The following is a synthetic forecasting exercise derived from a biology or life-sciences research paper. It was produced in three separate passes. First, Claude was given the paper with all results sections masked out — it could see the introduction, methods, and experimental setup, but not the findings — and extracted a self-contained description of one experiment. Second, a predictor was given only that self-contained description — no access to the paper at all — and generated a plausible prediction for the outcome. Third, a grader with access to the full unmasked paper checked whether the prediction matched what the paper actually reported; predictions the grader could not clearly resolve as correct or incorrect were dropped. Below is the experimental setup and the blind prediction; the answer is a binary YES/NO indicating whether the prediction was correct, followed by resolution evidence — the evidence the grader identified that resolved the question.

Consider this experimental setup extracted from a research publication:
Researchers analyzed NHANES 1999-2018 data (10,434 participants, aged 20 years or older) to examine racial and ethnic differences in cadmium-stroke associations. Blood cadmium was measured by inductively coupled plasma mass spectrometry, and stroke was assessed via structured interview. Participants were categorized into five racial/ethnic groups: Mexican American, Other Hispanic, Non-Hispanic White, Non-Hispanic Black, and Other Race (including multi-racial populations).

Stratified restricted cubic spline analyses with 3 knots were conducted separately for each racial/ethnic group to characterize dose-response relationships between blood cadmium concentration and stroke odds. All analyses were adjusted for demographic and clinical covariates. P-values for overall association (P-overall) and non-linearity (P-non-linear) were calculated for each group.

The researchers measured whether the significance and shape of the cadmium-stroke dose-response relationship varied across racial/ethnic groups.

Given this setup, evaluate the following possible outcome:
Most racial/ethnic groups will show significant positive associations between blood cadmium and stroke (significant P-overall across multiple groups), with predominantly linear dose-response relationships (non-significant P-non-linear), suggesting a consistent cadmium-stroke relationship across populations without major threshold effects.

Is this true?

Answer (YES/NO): NO